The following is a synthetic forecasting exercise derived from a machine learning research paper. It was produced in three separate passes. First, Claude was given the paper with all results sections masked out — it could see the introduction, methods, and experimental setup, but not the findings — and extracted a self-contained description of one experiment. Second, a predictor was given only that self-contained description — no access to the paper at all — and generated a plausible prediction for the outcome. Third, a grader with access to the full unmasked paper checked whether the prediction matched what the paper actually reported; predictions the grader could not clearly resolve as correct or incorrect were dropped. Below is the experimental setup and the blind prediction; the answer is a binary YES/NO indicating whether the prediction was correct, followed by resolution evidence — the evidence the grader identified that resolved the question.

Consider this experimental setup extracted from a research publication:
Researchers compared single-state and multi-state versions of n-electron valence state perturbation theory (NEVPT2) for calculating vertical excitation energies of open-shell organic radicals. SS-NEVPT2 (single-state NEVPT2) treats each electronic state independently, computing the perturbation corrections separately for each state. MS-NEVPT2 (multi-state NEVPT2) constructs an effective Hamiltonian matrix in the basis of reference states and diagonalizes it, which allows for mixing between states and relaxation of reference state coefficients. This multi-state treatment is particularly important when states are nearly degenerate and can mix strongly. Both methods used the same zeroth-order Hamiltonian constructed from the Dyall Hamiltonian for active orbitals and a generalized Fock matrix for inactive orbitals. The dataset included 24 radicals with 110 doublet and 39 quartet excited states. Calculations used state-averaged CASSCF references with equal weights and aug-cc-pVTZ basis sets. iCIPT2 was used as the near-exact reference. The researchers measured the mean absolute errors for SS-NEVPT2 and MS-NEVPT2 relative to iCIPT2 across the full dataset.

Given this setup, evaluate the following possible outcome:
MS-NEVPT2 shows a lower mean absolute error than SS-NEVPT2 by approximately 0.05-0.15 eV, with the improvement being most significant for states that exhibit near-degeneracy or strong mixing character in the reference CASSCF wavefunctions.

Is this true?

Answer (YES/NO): NO